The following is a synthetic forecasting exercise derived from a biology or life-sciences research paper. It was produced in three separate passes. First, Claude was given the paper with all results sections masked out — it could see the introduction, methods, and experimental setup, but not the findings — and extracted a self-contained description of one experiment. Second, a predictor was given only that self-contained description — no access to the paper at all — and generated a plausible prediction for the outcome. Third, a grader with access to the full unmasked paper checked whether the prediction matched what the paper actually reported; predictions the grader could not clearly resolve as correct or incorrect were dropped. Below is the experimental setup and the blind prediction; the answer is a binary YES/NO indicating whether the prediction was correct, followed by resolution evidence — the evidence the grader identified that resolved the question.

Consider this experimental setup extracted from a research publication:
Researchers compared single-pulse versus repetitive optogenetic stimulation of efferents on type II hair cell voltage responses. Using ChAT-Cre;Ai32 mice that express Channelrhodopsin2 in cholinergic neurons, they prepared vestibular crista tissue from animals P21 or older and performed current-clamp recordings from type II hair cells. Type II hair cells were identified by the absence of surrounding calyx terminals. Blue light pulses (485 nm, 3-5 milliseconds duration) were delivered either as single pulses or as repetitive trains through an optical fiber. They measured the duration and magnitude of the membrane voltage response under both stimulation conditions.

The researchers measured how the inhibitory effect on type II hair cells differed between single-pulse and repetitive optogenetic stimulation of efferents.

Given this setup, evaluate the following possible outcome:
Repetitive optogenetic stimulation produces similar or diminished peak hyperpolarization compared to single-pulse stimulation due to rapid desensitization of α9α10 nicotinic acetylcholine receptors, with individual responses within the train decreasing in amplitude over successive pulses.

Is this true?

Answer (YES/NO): NO